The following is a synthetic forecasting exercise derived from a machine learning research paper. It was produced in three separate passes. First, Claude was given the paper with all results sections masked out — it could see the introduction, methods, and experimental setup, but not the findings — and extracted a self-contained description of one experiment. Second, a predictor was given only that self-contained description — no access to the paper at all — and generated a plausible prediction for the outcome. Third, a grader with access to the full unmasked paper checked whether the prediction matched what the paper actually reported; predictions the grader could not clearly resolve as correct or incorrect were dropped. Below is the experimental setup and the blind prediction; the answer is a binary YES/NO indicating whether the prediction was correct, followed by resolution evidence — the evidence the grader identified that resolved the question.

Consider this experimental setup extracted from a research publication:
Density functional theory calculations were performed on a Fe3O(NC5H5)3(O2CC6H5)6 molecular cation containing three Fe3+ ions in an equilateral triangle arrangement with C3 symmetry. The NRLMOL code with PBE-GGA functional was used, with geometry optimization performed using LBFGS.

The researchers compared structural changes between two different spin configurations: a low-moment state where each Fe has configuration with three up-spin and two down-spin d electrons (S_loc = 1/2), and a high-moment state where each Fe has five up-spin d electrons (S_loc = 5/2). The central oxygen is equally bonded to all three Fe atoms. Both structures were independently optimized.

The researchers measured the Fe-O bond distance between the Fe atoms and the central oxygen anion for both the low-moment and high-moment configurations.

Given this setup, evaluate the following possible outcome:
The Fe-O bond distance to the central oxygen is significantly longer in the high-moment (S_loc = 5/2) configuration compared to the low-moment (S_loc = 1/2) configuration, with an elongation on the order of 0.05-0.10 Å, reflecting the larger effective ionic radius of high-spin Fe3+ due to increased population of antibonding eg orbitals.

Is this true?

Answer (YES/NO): YES